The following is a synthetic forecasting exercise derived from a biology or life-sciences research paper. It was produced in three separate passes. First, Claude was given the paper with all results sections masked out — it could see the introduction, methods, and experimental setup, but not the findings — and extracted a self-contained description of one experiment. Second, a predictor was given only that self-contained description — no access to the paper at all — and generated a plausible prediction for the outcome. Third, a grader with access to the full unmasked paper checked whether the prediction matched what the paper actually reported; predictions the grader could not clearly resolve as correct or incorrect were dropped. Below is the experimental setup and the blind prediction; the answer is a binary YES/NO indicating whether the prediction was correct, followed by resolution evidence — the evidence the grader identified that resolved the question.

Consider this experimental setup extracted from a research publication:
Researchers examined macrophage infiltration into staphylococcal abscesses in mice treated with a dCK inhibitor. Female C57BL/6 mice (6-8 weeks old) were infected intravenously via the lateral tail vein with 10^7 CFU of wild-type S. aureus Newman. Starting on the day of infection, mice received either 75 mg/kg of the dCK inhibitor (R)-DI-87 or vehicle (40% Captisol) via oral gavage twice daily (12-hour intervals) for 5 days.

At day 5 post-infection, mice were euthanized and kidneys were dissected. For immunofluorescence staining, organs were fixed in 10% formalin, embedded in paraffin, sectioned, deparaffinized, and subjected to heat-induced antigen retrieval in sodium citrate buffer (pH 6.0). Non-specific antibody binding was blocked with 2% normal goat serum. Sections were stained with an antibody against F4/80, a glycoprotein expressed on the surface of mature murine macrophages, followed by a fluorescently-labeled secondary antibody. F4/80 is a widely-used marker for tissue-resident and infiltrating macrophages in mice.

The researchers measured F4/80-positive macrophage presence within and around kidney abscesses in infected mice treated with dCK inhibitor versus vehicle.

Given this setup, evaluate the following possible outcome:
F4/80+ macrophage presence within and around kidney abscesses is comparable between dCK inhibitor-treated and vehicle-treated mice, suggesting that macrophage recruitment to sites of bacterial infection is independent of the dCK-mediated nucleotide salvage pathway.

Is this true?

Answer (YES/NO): NO